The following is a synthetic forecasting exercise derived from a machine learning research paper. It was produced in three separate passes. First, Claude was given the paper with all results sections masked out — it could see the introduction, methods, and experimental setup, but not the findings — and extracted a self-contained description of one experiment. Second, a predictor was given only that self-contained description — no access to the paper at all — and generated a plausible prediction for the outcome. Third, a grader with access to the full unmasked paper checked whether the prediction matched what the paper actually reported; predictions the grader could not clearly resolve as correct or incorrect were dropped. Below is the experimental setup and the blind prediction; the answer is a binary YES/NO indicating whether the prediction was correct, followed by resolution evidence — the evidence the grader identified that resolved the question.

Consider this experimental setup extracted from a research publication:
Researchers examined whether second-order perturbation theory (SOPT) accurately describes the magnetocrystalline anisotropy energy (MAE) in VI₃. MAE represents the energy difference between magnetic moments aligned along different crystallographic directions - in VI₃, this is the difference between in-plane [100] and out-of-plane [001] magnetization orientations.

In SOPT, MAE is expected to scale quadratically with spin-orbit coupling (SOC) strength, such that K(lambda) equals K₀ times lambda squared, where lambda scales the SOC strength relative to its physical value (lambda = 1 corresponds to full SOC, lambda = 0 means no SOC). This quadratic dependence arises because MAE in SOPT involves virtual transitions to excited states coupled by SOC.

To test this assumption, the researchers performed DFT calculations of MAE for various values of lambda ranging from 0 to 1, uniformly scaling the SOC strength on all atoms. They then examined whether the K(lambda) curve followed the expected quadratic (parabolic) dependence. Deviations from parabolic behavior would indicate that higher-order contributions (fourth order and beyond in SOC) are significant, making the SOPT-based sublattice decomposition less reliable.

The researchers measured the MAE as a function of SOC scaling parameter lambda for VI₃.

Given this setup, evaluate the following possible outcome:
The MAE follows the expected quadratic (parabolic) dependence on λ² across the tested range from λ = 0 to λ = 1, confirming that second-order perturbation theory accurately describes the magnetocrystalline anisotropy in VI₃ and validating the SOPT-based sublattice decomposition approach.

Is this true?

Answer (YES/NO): NO